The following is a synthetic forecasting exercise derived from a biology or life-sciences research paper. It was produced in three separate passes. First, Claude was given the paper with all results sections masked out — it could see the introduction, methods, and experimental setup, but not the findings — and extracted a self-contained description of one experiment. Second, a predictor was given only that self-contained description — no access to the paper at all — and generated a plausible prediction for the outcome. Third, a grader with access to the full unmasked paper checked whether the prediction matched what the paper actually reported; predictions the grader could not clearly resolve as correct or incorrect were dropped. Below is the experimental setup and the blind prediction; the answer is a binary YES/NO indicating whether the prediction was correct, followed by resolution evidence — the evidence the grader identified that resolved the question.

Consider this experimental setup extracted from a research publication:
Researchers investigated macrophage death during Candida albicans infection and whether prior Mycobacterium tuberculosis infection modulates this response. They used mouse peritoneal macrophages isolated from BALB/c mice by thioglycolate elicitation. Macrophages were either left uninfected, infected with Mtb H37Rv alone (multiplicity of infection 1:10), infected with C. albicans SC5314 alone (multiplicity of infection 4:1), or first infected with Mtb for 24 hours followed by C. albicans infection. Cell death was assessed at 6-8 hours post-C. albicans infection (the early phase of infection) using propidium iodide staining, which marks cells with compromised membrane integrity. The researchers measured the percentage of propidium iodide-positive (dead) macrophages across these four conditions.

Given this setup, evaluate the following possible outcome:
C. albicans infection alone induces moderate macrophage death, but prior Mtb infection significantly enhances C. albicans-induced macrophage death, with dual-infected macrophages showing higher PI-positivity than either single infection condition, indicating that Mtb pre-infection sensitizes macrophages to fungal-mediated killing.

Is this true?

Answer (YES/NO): NO